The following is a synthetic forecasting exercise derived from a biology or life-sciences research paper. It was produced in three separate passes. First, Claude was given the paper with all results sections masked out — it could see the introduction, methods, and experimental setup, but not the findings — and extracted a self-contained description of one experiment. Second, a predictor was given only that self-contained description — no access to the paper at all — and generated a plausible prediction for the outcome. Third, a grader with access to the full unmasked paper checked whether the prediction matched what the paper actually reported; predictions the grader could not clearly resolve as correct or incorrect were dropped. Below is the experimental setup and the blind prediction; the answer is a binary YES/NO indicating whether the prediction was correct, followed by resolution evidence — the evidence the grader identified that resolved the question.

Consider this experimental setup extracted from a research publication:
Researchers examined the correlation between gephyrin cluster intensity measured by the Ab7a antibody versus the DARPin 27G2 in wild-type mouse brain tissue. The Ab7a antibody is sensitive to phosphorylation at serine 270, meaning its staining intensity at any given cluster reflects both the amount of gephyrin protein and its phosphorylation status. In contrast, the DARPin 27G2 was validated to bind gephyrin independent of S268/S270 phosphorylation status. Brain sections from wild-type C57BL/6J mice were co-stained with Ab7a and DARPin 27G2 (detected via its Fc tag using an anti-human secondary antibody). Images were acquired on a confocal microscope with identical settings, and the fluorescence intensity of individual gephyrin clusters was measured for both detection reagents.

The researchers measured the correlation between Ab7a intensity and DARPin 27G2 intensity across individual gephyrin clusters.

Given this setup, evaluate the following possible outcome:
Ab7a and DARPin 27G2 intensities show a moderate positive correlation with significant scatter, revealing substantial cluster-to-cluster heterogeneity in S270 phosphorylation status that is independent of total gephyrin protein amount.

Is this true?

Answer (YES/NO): YES